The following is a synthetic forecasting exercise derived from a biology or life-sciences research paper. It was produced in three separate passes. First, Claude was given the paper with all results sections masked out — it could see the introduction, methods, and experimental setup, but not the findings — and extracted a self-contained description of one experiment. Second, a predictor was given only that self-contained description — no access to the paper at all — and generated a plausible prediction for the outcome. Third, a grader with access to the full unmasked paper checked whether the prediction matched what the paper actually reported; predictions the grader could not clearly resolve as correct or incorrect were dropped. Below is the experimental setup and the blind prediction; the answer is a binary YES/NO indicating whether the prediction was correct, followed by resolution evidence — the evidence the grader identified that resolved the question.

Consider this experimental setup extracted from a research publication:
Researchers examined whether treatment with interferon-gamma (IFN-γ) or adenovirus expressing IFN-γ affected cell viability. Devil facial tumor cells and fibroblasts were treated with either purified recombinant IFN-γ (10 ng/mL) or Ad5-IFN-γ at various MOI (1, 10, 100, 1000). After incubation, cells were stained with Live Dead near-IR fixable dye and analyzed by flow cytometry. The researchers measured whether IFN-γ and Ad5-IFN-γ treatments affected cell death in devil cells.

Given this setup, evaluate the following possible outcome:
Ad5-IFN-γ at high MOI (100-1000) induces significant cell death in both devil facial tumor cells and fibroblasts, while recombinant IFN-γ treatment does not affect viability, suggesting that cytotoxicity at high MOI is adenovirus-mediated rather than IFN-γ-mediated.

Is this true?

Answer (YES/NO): NO